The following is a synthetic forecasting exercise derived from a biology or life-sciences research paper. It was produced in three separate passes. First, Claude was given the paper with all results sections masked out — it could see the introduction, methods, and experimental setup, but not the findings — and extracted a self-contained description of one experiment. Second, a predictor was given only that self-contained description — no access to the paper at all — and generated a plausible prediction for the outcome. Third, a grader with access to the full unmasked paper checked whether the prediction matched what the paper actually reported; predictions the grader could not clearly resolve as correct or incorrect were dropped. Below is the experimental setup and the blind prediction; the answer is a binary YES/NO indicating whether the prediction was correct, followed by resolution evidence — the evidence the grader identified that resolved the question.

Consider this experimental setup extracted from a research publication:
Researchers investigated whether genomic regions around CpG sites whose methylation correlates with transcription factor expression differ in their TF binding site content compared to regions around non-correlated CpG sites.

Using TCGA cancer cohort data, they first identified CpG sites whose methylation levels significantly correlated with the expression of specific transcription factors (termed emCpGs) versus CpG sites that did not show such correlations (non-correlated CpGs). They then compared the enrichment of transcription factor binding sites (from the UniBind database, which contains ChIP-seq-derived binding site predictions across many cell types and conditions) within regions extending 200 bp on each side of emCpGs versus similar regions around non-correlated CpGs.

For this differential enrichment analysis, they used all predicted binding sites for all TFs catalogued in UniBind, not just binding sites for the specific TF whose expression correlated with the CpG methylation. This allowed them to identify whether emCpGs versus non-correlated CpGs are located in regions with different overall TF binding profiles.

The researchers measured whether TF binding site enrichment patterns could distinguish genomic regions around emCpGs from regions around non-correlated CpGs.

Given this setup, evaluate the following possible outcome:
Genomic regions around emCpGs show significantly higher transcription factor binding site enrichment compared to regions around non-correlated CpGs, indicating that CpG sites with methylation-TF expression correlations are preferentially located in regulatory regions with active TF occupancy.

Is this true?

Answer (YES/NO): NO